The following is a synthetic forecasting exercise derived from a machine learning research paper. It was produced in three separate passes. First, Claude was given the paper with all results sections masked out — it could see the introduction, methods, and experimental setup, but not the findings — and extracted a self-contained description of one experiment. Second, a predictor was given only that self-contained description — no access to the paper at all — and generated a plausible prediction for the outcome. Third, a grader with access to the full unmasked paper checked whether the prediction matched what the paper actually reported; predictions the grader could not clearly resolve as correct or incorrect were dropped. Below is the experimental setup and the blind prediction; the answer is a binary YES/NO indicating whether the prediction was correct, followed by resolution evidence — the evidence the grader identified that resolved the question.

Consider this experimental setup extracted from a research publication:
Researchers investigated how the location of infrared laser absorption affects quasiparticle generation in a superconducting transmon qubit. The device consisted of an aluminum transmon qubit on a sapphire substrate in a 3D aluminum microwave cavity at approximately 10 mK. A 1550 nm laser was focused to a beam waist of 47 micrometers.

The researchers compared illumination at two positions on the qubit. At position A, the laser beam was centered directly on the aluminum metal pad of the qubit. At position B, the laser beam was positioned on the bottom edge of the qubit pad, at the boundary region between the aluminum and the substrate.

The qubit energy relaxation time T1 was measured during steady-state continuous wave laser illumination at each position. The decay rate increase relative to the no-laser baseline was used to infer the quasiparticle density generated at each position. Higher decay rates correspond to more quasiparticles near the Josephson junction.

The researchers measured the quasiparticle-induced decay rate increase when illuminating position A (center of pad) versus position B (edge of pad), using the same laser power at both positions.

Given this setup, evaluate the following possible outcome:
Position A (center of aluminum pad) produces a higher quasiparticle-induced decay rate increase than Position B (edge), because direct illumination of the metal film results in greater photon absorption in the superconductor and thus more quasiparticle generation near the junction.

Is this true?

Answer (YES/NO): NO